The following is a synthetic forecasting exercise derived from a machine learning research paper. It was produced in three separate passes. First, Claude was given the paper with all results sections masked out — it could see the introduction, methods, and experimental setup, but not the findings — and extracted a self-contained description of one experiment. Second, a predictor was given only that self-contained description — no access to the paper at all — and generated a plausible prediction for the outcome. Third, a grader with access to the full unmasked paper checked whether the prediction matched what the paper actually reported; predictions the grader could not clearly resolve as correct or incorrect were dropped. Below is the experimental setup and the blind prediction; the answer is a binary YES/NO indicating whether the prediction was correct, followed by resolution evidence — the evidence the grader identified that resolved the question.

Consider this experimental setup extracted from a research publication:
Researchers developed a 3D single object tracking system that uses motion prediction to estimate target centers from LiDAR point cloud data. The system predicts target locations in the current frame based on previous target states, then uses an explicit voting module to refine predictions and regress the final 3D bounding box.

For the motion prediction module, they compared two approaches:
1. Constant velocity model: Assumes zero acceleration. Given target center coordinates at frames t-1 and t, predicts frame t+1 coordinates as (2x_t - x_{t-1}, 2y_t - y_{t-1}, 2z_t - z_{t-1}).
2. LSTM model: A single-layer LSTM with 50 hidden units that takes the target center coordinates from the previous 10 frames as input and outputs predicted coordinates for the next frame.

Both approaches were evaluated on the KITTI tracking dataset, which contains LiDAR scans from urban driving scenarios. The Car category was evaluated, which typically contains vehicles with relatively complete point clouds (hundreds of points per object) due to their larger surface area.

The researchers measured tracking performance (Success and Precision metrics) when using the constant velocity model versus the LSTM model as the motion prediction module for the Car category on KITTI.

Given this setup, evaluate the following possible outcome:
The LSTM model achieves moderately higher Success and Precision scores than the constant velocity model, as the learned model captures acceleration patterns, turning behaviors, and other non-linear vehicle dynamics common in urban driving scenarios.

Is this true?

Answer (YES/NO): NO